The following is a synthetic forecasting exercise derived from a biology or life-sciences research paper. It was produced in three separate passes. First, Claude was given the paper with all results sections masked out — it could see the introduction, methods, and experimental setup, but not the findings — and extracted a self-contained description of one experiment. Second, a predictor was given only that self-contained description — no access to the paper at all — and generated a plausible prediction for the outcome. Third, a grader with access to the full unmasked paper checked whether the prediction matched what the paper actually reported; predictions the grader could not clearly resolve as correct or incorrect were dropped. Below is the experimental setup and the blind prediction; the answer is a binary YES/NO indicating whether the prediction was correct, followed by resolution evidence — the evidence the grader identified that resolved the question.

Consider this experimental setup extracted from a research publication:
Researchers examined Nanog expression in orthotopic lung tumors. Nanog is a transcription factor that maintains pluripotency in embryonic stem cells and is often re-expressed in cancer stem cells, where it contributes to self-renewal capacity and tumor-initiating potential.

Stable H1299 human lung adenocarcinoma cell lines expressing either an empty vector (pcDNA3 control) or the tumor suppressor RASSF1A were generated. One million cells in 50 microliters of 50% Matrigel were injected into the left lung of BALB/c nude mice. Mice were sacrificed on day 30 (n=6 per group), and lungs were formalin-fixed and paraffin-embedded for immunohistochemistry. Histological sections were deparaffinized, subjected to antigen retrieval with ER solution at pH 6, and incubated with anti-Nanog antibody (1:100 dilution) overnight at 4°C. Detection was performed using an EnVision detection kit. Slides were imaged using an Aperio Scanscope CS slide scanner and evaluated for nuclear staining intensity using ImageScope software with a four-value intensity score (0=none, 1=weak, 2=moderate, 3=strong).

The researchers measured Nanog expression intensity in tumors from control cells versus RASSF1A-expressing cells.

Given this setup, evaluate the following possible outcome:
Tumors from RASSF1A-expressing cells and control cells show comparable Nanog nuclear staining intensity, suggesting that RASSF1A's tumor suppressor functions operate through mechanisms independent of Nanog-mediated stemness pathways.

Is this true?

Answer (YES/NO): NO